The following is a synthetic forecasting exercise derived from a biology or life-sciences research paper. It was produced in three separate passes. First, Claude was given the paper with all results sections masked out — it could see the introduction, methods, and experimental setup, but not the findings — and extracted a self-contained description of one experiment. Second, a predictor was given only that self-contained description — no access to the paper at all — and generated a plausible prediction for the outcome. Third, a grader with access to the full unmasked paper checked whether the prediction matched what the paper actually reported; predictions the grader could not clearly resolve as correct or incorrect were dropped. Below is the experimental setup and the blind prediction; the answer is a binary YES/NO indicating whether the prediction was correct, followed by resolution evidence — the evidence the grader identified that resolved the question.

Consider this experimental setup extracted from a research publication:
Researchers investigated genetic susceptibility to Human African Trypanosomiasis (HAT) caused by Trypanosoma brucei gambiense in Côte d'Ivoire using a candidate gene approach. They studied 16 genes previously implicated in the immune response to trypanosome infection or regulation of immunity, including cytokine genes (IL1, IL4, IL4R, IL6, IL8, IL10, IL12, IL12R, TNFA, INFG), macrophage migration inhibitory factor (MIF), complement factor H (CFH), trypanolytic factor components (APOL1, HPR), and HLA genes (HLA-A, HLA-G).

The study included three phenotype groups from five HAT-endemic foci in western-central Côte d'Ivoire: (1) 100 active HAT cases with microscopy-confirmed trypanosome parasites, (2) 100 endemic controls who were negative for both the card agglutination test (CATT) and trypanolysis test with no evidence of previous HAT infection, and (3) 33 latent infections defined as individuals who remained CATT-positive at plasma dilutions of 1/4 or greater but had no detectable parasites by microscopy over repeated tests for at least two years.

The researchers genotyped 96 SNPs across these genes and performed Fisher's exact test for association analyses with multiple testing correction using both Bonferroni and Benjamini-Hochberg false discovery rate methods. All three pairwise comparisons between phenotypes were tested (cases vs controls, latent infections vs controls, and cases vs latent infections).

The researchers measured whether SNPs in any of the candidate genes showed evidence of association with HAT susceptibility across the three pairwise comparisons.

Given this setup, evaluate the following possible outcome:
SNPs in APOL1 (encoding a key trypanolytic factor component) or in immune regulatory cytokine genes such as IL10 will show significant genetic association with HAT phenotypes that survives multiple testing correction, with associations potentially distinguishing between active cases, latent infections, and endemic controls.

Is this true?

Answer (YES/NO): NO